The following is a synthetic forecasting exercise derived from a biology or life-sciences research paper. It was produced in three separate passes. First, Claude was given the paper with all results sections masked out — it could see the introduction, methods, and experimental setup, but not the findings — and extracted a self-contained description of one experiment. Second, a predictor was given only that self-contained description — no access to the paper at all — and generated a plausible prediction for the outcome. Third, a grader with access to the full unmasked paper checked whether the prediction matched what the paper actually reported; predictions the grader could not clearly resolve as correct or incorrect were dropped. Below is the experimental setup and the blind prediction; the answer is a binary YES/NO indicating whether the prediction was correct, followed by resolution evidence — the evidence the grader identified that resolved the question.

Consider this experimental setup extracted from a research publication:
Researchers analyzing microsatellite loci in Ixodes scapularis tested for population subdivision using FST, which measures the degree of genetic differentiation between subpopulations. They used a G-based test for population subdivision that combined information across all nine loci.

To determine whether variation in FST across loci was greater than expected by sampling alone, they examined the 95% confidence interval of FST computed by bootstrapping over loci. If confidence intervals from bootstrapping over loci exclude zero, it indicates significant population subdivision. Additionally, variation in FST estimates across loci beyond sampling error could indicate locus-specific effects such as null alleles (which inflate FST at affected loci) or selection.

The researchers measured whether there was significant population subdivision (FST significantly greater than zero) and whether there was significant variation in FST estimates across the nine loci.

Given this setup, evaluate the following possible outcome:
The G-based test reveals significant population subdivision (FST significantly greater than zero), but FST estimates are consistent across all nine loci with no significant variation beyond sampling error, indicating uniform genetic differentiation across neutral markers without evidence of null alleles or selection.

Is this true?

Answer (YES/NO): NO